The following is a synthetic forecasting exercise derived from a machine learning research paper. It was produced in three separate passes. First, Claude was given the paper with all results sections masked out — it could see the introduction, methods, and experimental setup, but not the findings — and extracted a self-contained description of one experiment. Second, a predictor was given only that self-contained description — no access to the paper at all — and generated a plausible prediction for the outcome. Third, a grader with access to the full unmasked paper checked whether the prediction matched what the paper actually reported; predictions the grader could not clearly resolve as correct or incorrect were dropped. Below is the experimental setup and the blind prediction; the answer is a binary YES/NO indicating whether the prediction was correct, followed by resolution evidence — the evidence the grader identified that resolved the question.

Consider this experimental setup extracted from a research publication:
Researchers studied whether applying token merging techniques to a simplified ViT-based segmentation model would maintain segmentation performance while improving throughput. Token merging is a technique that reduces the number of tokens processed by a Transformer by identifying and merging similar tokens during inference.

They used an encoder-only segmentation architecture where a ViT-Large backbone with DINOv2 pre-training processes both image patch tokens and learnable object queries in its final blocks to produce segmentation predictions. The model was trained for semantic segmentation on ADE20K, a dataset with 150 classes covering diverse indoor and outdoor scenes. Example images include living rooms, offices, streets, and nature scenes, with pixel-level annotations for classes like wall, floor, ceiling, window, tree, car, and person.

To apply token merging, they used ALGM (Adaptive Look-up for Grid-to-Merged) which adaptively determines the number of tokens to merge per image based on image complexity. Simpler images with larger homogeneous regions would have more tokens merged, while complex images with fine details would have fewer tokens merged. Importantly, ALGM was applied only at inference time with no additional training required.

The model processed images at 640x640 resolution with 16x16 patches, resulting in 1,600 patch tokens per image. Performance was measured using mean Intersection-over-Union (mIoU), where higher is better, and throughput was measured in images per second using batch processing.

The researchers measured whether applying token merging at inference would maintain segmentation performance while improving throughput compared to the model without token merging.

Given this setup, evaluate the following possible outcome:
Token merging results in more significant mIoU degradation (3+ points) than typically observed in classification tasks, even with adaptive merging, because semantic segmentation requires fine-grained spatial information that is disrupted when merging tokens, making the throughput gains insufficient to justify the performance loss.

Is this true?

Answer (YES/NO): NO